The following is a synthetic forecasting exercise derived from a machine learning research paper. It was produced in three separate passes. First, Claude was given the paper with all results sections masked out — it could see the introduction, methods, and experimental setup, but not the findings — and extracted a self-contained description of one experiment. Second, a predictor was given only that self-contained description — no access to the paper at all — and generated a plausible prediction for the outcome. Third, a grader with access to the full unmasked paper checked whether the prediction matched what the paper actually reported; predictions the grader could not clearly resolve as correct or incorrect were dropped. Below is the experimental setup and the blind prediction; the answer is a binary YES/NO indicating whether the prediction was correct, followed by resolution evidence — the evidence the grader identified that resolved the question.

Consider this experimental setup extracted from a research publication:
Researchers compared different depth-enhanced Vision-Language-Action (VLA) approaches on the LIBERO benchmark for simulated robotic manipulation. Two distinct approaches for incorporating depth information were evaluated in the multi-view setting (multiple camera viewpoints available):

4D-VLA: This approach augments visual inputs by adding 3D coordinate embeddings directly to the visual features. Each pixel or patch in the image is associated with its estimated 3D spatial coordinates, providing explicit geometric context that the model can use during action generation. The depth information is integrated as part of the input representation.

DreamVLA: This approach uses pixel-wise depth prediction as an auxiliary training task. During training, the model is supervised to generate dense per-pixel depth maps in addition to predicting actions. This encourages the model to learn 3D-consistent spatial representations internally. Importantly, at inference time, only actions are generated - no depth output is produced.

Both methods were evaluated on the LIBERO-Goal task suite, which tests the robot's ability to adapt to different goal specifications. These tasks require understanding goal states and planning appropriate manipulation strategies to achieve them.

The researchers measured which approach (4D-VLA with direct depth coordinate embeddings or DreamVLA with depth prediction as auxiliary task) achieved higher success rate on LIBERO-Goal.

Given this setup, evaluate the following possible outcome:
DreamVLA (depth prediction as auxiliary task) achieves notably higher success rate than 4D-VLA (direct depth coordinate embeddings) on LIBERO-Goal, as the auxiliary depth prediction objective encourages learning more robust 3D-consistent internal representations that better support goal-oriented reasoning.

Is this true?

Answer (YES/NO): NO